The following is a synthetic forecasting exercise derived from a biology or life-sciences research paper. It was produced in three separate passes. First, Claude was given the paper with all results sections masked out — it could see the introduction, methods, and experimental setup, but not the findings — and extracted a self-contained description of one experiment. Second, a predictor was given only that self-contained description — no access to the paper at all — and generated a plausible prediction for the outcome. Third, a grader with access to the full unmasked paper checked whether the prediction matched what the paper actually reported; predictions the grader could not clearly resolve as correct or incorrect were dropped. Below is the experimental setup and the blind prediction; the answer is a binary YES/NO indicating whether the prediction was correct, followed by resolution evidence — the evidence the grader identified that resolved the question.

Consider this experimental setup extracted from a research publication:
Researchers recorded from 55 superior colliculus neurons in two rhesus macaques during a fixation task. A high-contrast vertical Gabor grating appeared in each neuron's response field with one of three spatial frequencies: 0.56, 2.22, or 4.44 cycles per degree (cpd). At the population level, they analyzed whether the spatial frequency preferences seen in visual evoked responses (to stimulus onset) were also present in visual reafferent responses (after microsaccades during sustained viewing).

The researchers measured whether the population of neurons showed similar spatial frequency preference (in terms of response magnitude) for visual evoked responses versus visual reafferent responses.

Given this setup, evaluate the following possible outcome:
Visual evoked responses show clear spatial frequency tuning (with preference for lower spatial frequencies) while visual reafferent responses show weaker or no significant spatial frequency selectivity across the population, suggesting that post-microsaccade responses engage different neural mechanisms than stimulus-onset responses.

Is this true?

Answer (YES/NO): NO